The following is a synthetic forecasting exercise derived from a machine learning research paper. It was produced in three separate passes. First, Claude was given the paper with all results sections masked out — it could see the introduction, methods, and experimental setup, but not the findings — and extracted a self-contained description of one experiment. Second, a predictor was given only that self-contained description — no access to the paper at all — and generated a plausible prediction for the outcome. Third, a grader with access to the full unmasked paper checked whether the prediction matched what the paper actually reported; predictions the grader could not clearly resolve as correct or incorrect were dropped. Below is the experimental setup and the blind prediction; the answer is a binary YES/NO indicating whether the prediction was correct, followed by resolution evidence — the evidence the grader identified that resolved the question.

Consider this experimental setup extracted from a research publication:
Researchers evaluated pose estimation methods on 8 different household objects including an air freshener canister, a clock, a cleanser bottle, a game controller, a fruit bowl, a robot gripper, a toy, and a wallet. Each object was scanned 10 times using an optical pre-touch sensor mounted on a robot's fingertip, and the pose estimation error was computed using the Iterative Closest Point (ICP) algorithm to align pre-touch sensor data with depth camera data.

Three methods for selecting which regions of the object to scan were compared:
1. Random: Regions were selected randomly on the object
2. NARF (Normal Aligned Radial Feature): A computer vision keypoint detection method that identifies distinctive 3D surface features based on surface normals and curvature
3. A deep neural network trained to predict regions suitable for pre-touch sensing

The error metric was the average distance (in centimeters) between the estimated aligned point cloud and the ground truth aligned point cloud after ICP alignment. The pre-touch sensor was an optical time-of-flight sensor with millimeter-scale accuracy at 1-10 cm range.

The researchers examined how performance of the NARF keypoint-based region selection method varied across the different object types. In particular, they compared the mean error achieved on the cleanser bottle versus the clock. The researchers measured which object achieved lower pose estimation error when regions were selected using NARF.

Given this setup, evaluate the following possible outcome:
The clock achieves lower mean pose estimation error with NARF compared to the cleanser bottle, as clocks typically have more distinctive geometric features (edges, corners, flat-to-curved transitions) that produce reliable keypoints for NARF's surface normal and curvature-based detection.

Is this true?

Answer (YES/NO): NO